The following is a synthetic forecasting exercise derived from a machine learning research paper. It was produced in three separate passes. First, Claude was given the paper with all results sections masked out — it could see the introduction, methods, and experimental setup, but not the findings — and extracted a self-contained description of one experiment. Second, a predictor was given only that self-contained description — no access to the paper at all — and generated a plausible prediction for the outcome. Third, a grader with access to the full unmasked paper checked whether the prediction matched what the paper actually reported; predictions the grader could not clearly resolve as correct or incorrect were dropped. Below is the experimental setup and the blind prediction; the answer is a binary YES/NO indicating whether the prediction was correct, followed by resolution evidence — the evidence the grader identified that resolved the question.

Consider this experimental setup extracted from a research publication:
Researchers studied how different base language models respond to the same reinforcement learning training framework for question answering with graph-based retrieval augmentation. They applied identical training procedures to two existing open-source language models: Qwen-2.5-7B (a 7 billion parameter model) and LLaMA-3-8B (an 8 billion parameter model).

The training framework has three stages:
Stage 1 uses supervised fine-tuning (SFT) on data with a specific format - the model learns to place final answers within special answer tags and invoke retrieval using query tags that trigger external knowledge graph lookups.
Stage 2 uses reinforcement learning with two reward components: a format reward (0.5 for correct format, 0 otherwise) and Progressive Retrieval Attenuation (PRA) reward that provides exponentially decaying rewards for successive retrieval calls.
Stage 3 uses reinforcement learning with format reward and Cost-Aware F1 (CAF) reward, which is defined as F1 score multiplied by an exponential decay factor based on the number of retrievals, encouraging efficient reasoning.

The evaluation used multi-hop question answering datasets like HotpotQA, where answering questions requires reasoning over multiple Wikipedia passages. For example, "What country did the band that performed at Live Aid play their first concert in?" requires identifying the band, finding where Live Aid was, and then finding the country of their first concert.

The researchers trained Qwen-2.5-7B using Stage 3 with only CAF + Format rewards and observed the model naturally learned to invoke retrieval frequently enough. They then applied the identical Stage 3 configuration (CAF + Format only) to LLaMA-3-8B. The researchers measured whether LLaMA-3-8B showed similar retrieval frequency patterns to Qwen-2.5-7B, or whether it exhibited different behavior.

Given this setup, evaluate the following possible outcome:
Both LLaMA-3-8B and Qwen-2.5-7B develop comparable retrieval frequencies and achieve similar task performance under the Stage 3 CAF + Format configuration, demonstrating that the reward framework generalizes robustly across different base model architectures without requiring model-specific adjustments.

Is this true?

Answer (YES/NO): NO